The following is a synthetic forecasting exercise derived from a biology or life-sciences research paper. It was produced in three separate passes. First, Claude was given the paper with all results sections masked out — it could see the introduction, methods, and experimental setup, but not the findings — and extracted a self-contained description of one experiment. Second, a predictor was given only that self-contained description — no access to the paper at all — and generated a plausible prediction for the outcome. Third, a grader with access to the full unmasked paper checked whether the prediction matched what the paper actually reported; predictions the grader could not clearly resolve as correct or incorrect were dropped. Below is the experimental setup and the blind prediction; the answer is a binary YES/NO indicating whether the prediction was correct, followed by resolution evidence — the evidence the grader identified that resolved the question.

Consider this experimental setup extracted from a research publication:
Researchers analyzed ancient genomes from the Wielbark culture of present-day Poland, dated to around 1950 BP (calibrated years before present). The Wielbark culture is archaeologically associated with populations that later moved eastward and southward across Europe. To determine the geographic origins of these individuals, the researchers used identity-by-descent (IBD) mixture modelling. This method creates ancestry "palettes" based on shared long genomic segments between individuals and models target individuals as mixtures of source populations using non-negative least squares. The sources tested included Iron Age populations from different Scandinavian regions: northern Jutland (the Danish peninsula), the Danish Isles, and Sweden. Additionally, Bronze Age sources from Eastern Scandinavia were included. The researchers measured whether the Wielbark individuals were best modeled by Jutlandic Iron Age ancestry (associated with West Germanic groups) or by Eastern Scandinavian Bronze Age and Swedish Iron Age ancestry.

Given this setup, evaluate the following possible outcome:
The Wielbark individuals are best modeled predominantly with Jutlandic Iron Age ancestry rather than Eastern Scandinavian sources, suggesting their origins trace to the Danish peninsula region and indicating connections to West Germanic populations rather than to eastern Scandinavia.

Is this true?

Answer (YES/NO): NO